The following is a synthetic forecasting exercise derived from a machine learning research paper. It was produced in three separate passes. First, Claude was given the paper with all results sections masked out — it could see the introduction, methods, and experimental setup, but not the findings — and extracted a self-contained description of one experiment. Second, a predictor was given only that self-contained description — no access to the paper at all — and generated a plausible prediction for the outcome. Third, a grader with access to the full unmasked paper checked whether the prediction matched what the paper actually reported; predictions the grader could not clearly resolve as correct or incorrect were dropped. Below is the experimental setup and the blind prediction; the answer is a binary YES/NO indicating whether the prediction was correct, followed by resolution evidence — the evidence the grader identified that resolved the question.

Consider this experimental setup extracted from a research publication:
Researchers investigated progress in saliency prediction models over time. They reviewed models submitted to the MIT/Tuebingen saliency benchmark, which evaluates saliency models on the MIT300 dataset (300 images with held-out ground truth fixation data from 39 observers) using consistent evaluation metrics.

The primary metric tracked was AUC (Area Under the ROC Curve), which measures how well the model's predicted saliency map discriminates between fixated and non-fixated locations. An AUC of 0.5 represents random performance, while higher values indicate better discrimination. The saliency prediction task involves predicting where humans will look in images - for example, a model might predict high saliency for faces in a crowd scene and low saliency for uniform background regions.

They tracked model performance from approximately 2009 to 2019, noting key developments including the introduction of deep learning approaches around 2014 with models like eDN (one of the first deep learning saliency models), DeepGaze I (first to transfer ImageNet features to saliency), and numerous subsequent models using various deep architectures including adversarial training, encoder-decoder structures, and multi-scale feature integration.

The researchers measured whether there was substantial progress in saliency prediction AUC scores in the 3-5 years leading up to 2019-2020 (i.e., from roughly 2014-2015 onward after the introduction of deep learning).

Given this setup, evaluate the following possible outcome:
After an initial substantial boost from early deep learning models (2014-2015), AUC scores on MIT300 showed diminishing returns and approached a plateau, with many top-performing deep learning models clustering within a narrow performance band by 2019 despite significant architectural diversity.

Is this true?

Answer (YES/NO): YES